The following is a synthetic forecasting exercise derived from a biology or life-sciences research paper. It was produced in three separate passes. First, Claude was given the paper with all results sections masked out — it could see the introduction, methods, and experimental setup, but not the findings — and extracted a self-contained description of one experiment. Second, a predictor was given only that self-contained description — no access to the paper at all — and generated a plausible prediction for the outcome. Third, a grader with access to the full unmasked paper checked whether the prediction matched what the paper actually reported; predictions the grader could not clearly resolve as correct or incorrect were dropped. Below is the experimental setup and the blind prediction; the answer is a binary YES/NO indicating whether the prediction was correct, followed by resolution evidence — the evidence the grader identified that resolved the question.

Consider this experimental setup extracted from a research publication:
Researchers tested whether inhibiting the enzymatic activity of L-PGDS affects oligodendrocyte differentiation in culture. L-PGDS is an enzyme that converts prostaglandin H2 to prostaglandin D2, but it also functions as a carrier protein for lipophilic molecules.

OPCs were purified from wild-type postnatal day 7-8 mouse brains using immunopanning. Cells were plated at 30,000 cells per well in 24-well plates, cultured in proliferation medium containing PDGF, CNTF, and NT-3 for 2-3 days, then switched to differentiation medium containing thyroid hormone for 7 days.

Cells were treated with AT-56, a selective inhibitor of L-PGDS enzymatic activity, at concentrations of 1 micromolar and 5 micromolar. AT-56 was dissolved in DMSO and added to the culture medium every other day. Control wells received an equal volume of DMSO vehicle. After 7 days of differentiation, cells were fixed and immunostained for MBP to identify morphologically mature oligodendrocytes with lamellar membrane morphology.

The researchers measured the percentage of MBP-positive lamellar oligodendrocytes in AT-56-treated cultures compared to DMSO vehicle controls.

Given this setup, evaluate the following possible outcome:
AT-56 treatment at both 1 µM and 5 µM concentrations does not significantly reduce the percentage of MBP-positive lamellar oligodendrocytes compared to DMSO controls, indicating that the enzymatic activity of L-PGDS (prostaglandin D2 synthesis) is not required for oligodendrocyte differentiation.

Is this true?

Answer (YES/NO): NO